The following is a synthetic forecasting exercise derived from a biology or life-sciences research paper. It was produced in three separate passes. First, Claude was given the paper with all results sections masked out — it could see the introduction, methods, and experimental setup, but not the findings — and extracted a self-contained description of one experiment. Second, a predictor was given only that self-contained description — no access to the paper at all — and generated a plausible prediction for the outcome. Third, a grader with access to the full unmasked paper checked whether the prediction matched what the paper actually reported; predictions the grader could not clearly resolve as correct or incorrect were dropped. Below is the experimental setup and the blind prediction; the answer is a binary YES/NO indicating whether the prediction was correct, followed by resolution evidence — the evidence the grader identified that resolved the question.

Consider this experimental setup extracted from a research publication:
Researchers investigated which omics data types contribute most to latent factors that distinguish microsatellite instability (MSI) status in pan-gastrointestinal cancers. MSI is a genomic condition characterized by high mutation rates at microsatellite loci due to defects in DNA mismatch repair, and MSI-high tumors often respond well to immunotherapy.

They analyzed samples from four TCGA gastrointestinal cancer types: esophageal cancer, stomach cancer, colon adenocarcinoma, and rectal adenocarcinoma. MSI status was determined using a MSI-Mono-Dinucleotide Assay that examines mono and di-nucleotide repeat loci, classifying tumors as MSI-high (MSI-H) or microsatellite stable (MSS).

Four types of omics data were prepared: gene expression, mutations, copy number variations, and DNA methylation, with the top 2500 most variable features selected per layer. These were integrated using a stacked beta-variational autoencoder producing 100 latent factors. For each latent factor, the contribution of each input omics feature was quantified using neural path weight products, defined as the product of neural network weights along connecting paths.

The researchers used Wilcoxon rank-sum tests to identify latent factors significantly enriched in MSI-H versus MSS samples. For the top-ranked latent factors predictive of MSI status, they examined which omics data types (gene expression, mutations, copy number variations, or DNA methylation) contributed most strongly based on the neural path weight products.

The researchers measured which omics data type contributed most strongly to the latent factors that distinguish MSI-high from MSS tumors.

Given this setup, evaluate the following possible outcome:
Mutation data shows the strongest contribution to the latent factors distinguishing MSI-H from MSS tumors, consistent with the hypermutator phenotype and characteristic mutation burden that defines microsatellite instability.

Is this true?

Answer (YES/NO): NO